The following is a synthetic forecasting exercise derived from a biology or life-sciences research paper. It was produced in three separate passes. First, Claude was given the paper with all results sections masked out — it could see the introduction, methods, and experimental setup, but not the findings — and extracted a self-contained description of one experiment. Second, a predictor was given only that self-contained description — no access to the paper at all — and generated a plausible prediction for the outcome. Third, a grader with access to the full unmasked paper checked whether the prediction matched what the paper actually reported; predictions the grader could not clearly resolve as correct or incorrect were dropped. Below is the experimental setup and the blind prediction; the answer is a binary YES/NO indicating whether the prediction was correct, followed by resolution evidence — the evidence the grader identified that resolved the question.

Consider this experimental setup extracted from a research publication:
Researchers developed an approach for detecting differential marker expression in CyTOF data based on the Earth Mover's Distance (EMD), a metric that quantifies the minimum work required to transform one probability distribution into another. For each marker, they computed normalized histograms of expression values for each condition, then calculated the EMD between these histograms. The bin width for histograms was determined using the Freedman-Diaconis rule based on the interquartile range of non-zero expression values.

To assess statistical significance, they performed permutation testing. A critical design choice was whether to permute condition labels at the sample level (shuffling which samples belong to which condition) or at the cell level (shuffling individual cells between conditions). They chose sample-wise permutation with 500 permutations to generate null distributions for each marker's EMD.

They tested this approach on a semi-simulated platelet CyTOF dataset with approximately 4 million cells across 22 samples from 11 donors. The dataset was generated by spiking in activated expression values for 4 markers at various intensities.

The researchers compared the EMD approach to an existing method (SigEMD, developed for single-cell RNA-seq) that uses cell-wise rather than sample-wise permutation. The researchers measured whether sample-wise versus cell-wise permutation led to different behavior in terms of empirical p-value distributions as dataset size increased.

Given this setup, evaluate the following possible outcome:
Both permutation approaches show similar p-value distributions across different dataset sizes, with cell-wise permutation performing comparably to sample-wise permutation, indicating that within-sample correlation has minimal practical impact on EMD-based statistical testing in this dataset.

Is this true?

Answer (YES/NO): NO